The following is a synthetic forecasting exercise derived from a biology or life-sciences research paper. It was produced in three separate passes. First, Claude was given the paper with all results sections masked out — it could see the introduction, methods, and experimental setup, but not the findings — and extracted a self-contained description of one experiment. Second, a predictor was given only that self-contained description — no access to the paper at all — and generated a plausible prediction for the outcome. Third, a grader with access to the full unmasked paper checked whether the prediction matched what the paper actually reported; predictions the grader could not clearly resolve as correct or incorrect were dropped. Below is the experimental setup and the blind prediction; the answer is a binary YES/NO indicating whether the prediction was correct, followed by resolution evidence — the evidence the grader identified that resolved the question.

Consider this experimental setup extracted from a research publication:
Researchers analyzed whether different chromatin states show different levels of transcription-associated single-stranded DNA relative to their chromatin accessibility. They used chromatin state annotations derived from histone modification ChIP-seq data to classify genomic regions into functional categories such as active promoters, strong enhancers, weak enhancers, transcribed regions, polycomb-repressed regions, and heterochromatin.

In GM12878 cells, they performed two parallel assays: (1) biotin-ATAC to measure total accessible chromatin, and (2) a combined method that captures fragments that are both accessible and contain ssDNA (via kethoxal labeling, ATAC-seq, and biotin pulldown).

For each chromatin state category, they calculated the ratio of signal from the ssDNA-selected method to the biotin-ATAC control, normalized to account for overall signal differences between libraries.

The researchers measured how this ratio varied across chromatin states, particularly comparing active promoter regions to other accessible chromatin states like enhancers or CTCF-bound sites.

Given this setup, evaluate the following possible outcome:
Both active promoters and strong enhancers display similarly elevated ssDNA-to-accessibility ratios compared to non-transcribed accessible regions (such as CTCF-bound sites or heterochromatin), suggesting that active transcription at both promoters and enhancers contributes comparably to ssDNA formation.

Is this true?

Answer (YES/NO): NO